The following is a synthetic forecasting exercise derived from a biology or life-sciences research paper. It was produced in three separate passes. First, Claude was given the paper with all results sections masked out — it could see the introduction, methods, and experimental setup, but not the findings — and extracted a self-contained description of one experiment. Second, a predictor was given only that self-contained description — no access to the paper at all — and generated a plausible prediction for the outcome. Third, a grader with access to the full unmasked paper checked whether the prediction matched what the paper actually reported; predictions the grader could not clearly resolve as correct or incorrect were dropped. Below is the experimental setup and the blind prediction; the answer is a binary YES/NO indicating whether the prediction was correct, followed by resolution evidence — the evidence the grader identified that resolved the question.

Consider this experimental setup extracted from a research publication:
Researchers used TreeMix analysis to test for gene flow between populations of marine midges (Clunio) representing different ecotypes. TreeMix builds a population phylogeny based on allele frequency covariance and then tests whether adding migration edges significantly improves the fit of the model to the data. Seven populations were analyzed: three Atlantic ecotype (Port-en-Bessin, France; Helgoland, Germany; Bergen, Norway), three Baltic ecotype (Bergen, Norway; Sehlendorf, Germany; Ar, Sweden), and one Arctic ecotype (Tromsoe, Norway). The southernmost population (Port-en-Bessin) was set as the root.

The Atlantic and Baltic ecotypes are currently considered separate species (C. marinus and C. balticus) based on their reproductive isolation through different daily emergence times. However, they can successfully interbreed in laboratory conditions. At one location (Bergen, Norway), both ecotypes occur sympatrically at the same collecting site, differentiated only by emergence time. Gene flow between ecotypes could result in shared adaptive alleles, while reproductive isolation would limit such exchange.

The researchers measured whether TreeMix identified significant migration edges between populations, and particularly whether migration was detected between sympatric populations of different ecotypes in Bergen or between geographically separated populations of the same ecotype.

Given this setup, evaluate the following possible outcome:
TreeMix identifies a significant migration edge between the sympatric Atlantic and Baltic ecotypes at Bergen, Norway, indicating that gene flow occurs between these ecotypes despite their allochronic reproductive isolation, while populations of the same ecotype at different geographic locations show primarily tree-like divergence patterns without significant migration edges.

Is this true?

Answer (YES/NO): NO